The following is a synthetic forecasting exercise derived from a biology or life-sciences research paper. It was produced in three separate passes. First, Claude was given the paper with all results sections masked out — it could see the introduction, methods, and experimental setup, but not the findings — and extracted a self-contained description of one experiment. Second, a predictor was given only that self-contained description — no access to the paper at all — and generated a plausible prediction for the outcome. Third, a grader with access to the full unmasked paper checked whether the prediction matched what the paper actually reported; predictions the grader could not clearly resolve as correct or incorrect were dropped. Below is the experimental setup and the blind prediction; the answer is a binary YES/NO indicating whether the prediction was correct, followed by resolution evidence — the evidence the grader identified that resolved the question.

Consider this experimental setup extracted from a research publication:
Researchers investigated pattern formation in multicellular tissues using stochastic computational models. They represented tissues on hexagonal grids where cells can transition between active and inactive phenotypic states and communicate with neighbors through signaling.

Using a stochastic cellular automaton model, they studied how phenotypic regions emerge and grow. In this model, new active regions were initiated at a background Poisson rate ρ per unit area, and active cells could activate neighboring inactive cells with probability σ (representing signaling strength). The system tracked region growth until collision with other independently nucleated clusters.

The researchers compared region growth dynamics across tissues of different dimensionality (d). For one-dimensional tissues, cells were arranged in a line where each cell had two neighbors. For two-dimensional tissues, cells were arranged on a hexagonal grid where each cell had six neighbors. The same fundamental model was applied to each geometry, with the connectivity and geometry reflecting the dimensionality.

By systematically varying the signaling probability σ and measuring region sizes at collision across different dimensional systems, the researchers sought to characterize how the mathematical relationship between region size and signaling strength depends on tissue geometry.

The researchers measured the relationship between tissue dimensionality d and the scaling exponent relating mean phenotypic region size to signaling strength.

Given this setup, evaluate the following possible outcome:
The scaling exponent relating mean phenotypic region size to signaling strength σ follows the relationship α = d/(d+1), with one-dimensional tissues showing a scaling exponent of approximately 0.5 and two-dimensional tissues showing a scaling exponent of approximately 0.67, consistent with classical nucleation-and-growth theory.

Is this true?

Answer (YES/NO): NO